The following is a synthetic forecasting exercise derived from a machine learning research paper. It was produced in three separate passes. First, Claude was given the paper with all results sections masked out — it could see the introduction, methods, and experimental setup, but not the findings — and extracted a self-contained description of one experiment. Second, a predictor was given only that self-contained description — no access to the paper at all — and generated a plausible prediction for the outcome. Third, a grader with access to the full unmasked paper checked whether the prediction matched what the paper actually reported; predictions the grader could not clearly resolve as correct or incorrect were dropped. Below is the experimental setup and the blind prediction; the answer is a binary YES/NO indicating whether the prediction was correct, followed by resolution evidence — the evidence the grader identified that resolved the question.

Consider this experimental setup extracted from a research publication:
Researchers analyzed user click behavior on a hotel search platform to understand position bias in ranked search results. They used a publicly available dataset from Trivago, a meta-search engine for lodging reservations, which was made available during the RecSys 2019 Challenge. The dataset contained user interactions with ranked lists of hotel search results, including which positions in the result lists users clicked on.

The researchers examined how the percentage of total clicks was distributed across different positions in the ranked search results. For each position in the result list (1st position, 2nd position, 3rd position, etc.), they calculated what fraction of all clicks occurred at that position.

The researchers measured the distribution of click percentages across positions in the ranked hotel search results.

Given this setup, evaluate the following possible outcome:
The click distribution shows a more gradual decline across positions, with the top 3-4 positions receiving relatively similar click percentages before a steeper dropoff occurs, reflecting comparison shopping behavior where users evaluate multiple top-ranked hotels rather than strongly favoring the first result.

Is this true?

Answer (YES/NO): NO